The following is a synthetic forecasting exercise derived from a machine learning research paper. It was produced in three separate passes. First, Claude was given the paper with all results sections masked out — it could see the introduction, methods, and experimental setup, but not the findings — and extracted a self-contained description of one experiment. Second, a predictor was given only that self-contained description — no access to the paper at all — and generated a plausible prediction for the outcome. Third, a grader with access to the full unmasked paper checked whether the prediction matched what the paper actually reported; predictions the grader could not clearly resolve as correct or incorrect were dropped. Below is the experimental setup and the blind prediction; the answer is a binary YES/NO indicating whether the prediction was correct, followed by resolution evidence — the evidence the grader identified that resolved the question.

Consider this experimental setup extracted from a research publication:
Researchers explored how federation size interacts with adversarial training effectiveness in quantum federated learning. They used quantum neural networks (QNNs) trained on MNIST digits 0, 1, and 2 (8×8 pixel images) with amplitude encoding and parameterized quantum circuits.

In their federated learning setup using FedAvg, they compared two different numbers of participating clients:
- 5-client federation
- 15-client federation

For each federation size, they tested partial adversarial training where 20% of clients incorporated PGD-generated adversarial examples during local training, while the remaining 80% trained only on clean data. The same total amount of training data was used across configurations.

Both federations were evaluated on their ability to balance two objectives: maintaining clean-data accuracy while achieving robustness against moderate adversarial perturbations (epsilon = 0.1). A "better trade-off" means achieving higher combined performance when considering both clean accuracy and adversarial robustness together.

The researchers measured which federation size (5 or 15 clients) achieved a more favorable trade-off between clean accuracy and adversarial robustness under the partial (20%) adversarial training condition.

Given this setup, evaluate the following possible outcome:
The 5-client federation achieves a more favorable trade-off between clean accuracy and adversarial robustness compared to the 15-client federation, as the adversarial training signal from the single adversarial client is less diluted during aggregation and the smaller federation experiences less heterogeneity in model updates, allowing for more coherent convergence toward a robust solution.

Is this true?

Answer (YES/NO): YES